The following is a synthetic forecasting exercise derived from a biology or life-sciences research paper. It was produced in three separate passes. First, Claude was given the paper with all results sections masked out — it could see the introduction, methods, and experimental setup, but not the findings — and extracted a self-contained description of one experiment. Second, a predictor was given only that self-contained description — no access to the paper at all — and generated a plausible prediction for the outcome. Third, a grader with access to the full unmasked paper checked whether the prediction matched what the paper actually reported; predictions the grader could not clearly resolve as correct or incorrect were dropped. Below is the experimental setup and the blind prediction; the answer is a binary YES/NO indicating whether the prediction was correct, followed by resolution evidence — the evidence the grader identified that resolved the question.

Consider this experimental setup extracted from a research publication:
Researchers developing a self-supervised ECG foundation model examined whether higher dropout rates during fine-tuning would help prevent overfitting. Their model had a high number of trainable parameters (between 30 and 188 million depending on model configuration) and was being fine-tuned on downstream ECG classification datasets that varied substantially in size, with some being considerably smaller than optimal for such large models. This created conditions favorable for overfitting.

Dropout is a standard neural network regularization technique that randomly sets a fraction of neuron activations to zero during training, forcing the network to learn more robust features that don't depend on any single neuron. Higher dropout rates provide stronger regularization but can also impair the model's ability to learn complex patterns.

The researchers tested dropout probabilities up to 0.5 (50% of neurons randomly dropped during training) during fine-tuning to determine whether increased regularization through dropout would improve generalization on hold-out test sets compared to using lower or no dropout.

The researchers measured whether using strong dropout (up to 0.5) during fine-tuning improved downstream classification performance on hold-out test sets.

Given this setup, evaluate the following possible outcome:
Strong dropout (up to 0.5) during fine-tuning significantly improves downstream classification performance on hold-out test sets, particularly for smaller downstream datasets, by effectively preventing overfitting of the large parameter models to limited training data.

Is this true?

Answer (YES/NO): NO